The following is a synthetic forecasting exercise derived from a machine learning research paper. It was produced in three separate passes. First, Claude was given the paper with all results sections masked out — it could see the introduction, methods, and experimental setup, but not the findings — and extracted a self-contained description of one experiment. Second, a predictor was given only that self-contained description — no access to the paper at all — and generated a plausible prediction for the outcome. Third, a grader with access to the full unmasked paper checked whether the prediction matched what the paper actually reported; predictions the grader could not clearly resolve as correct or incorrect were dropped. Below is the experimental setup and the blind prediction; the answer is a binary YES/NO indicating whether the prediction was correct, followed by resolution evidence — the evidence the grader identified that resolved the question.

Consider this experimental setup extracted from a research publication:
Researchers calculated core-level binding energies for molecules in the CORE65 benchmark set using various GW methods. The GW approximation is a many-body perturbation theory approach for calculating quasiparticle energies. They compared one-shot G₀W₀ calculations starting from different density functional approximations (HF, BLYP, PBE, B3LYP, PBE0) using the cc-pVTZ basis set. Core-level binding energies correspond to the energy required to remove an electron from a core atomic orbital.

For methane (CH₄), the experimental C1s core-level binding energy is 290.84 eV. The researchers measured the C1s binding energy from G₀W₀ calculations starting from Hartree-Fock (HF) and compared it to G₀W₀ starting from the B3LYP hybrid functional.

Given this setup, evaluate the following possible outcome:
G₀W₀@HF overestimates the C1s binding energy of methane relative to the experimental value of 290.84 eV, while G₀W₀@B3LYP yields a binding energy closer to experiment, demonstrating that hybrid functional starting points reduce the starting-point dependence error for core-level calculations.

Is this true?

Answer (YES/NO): NO